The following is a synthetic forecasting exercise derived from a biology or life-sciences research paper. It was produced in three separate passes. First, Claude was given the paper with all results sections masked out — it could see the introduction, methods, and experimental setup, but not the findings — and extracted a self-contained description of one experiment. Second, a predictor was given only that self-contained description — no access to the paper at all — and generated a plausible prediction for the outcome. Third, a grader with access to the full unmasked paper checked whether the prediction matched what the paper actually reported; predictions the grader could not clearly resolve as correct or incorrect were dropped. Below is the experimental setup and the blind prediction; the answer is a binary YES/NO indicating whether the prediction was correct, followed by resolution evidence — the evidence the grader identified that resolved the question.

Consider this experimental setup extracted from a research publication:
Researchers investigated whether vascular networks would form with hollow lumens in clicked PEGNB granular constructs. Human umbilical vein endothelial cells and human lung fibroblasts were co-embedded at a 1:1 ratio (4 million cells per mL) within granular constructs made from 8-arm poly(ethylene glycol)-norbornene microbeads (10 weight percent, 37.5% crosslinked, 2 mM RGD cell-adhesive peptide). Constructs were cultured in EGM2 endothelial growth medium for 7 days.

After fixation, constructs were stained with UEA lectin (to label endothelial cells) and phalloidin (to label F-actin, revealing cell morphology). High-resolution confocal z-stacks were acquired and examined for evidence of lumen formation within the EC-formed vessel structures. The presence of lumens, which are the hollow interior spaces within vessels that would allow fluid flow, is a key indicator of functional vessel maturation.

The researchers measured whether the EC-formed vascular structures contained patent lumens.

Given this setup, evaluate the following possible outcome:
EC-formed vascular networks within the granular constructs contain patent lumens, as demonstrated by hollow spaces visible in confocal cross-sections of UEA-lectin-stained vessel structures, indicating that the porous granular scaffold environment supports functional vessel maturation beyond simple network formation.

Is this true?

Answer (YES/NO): YES